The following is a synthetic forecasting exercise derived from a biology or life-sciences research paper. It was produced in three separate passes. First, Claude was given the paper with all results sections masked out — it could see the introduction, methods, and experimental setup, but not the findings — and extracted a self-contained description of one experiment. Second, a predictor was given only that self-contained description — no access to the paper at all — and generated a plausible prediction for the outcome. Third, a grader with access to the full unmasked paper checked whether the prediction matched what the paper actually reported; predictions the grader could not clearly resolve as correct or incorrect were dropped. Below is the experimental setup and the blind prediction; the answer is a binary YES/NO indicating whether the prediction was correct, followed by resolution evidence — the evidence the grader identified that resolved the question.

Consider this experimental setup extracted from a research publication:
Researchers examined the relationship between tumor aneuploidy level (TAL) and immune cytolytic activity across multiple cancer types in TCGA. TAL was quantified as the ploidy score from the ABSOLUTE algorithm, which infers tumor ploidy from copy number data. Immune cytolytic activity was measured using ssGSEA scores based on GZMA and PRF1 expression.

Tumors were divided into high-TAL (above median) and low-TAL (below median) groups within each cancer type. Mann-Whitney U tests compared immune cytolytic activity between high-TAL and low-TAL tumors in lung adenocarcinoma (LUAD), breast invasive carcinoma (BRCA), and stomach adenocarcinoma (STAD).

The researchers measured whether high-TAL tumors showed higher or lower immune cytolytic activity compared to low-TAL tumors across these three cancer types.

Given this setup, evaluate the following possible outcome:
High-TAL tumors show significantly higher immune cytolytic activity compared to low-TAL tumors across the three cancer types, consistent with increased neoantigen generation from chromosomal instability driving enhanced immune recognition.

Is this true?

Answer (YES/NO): NO